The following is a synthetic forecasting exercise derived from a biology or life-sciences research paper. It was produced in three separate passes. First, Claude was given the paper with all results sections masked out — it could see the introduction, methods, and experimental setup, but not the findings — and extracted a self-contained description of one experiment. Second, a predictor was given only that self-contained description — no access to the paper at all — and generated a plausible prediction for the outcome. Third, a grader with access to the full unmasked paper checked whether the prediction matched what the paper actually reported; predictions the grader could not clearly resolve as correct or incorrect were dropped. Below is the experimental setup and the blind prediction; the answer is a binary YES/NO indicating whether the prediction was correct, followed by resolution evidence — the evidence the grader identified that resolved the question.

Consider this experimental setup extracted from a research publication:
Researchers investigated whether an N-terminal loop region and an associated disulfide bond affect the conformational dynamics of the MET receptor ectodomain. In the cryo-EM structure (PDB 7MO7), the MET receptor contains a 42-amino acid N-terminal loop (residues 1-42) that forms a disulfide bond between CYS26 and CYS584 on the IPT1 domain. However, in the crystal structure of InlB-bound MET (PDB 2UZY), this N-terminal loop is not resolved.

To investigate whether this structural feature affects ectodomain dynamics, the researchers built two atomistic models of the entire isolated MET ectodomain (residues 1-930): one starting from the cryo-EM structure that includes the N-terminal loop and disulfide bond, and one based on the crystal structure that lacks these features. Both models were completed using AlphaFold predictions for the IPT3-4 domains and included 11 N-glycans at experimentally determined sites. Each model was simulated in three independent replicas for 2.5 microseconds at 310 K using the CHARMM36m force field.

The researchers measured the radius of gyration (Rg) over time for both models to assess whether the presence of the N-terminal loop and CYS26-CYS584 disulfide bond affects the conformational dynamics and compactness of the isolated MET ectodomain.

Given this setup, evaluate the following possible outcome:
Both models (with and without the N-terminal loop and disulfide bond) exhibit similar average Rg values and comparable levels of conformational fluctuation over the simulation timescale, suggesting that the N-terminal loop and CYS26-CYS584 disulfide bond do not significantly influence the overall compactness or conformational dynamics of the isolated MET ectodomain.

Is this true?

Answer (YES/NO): YES